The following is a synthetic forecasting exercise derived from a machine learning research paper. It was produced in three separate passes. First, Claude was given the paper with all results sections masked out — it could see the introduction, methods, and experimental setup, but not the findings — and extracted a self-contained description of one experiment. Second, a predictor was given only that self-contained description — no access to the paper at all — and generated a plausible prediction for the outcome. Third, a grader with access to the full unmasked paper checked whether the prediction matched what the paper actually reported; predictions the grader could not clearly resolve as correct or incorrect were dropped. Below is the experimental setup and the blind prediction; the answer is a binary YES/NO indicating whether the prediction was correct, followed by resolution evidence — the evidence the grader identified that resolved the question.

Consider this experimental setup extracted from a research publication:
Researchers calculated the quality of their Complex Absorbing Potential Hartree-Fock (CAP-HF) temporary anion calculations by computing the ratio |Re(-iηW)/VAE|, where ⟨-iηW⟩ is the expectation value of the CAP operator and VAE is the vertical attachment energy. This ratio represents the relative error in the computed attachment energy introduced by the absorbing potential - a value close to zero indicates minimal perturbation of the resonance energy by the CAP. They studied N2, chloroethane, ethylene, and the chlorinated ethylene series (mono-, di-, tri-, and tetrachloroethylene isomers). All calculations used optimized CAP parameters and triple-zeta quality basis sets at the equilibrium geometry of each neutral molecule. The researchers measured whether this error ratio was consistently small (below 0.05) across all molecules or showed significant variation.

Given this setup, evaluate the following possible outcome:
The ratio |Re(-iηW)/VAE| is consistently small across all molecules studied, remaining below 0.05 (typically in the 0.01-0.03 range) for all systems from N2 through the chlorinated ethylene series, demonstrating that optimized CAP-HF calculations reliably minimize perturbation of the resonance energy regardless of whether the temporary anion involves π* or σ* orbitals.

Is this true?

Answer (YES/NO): NO